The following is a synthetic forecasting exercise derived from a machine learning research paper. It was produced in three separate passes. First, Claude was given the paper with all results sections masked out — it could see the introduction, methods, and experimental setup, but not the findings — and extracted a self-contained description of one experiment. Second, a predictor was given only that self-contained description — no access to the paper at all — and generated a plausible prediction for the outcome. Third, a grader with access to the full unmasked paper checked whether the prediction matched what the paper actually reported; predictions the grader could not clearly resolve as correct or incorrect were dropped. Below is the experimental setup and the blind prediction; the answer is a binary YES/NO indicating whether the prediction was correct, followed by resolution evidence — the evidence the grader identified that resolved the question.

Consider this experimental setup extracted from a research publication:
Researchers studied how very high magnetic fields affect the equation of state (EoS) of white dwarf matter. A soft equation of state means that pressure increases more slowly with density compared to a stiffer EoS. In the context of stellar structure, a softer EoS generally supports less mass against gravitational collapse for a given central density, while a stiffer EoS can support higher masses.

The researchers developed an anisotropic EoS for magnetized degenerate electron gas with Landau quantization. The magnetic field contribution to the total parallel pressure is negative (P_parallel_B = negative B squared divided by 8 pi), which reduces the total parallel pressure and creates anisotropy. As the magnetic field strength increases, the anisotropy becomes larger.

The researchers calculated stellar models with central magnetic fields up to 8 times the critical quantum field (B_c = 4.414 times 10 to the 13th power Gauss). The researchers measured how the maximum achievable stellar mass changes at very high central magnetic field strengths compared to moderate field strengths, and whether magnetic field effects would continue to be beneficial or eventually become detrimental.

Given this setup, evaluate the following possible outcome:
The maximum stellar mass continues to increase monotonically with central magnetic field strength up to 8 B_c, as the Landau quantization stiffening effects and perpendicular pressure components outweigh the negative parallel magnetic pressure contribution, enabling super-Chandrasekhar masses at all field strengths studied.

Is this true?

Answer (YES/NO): NO